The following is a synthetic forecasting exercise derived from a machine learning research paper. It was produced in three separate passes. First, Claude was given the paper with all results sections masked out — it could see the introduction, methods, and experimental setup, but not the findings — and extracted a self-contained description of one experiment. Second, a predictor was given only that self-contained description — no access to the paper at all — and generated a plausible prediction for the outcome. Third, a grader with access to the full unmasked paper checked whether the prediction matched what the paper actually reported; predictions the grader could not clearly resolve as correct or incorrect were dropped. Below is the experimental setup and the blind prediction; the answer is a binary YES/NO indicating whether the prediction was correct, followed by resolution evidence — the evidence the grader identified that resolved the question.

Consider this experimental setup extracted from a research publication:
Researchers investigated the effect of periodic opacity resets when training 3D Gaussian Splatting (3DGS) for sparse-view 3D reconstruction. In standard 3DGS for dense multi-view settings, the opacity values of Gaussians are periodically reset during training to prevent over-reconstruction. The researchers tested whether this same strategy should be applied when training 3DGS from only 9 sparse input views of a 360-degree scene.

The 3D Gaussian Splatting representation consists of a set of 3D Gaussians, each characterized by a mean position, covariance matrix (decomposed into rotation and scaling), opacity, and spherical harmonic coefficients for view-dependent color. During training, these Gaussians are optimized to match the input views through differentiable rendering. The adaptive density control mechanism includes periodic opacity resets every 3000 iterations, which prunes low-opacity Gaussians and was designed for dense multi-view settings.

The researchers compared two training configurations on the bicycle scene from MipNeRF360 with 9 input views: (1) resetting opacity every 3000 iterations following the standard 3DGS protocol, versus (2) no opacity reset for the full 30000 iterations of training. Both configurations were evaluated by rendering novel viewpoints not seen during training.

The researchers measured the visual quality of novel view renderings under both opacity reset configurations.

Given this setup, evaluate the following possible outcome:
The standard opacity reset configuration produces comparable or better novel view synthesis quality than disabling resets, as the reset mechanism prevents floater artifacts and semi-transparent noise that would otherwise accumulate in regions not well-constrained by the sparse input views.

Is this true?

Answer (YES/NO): NO